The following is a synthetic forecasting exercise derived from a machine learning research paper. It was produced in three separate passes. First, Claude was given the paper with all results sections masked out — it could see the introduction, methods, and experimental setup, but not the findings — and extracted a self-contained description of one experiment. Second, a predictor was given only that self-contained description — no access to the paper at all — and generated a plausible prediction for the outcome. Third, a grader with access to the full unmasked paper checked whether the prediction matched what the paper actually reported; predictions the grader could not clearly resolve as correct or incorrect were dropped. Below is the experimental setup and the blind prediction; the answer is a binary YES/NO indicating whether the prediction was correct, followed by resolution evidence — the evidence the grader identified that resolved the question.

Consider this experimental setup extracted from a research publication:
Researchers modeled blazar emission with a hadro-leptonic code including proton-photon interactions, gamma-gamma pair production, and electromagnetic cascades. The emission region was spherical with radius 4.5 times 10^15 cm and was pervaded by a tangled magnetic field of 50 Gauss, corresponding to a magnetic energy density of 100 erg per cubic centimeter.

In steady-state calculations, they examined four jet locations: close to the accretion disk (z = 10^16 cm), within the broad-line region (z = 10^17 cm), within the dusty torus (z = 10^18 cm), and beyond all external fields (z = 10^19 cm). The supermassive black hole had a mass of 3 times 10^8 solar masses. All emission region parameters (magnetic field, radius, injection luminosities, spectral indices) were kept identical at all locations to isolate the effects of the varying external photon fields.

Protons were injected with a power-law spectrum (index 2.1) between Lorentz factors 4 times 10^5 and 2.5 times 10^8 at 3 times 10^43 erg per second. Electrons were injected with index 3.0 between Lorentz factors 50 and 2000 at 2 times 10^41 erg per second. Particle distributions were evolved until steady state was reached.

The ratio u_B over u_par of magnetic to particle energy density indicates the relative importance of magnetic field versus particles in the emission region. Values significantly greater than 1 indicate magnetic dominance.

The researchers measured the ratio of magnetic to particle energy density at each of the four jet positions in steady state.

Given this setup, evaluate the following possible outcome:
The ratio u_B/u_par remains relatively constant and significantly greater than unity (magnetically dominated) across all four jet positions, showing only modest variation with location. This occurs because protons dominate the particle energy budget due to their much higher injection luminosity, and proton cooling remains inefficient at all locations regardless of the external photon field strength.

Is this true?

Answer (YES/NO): NO